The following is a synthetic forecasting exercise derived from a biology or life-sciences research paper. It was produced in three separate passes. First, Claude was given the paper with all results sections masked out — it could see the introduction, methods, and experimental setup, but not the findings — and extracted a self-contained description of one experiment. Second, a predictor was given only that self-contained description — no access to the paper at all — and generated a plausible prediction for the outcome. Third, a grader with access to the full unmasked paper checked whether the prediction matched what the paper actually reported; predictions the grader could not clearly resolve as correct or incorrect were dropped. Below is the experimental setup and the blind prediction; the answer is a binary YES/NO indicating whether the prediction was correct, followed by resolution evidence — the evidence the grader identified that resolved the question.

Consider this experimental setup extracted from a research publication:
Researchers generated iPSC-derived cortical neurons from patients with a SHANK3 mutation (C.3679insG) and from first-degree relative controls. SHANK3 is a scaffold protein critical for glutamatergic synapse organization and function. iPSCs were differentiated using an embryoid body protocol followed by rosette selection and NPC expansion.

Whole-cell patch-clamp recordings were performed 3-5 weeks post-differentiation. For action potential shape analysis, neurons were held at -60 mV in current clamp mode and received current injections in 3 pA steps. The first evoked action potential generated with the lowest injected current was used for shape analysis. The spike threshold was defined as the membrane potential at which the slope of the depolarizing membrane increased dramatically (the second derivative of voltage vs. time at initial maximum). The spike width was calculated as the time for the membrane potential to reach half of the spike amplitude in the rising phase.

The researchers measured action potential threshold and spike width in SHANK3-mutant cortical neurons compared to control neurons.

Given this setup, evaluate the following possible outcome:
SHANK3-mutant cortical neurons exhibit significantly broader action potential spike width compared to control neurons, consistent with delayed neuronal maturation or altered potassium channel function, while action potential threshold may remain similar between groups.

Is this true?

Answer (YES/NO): NO